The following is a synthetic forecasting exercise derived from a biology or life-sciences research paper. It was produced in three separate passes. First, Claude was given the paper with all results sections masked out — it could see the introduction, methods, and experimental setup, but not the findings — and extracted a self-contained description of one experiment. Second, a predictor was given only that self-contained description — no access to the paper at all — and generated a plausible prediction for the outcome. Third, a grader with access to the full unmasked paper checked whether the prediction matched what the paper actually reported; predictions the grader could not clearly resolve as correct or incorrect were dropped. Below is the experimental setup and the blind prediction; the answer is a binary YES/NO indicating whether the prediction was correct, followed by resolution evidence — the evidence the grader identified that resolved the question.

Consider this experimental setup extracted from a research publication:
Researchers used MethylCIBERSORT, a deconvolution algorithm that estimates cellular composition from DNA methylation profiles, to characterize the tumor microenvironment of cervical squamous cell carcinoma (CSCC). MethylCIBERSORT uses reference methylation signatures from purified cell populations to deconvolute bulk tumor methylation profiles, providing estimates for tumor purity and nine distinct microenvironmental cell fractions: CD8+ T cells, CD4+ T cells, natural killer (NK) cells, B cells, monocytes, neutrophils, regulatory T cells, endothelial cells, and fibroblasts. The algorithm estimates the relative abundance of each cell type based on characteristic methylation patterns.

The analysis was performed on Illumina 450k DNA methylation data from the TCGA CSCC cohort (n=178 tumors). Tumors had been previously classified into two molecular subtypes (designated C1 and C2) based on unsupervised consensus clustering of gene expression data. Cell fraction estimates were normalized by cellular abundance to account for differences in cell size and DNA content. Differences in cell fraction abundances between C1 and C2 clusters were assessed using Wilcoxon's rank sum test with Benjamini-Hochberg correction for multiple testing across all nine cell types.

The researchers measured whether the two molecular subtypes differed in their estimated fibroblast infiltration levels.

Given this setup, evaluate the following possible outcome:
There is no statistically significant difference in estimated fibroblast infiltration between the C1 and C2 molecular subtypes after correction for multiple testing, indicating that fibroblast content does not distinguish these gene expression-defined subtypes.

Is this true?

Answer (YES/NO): YES